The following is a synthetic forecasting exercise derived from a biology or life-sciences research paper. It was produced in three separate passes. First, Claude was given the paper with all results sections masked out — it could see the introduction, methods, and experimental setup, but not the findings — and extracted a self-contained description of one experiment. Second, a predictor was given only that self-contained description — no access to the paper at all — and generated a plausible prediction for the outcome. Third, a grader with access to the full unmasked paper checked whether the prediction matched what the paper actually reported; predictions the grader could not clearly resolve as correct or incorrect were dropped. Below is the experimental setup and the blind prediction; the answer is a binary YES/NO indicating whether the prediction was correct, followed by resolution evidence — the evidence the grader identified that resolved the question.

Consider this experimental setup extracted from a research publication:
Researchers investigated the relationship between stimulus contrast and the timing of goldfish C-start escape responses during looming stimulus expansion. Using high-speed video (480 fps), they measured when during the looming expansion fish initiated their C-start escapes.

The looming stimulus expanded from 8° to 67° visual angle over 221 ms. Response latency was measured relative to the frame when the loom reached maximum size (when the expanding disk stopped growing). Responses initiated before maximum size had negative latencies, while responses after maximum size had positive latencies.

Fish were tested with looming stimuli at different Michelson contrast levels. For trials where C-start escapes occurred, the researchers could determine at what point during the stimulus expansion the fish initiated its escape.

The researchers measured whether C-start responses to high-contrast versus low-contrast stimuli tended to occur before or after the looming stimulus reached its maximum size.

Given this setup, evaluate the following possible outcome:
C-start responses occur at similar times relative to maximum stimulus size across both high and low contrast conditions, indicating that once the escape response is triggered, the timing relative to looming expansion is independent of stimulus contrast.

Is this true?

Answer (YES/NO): NO